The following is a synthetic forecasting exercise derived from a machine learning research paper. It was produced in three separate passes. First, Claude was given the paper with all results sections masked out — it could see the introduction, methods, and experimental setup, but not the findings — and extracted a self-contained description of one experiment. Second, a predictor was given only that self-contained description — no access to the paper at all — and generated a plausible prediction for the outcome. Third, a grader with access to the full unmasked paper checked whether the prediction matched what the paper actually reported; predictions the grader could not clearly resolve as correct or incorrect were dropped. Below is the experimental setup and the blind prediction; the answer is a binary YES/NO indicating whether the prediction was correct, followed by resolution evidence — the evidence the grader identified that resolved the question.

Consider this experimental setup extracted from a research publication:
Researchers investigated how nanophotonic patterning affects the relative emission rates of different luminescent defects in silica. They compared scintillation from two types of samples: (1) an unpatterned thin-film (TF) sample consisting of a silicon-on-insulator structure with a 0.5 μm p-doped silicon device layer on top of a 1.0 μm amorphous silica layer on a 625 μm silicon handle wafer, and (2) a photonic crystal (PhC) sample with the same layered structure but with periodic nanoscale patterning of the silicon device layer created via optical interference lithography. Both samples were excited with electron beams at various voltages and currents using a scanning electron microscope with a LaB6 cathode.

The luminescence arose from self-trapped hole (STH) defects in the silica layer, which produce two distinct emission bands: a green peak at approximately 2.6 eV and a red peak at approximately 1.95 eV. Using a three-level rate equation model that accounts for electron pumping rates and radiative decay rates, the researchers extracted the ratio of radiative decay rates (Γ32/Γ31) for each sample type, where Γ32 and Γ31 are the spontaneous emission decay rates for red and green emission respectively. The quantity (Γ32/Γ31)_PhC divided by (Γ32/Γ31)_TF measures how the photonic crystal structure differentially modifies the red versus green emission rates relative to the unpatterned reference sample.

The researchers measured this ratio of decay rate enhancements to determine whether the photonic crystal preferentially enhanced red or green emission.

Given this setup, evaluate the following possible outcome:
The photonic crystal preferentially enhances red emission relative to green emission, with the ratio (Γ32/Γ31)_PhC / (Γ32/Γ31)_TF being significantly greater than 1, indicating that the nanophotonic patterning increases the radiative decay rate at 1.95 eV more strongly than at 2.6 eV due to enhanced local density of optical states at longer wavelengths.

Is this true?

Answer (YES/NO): YES